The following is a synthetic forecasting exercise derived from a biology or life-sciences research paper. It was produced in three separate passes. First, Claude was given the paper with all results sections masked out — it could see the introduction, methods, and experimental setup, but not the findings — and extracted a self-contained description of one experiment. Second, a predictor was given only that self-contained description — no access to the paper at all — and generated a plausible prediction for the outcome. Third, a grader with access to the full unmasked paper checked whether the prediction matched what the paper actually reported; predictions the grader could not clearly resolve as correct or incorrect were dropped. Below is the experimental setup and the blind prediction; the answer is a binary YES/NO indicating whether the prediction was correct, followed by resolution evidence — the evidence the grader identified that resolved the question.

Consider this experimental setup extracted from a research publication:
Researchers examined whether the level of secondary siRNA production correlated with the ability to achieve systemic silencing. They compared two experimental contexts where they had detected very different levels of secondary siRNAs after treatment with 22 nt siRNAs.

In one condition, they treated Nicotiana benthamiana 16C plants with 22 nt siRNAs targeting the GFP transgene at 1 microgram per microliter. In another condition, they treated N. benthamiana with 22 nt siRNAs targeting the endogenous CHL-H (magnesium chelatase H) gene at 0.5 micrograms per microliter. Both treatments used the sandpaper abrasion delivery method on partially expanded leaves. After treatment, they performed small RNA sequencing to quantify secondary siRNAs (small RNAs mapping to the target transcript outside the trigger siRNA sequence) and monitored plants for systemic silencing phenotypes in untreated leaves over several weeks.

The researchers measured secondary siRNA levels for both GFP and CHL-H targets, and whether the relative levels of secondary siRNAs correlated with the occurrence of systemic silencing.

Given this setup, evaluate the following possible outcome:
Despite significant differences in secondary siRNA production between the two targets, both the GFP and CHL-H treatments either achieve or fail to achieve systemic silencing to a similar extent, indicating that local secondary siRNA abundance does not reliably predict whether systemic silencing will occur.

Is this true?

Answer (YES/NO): NO